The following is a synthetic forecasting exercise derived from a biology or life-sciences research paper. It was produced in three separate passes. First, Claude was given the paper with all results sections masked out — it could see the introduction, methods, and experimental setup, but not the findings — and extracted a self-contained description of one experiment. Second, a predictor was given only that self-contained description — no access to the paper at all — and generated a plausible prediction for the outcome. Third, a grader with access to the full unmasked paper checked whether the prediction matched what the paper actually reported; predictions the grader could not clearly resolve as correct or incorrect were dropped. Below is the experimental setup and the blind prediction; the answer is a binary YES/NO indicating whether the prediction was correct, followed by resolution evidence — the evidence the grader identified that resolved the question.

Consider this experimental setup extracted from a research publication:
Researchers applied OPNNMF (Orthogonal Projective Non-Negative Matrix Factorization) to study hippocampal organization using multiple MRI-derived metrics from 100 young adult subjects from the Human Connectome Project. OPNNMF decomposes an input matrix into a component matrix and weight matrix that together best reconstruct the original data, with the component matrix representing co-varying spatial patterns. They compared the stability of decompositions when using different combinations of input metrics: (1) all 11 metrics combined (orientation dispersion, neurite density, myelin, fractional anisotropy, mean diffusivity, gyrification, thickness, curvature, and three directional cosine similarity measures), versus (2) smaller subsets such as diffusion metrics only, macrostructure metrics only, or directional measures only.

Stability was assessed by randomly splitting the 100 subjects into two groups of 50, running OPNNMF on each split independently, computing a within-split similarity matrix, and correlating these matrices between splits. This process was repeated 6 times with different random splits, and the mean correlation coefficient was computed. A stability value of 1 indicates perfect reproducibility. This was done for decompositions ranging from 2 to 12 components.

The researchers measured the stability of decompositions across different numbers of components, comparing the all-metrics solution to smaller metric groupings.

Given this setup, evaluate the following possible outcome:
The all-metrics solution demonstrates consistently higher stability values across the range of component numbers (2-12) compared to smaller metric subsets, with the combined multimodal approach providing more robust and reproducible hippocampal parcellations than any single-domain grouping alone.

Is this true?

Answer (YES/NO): YES